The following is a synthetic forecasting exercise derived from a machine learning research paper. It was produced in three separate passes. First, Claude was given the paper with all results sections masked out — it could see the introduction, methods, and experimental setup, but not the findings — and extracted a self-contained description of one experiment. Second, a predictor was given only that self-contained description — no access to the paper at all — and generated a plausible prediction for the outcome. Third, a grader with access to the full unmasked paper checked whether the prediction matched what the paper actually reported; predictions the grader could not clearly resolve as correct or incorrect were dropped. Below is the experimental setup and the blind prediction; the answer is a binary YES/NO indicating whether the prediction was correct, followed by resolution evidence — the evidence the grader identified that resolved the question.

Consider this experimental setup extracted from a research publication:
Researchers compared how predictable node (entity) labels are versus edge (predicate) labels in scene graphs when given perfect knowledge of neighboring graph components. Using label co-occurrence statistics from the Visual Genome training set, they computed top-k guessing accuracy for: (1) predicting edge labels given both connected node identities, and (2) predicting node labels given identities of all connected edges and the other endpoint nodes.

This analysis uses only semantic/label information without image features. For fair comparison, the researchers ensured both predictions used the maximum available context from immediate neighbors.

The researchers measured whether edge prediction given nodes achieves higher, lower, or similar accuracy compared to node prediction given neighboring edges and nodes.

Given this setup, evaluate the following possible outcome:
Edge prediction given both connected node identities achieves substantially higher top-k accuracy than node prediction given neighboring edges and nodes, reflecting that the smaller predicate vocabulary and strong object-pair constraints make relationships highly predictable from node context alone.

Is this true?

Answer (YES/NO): NO